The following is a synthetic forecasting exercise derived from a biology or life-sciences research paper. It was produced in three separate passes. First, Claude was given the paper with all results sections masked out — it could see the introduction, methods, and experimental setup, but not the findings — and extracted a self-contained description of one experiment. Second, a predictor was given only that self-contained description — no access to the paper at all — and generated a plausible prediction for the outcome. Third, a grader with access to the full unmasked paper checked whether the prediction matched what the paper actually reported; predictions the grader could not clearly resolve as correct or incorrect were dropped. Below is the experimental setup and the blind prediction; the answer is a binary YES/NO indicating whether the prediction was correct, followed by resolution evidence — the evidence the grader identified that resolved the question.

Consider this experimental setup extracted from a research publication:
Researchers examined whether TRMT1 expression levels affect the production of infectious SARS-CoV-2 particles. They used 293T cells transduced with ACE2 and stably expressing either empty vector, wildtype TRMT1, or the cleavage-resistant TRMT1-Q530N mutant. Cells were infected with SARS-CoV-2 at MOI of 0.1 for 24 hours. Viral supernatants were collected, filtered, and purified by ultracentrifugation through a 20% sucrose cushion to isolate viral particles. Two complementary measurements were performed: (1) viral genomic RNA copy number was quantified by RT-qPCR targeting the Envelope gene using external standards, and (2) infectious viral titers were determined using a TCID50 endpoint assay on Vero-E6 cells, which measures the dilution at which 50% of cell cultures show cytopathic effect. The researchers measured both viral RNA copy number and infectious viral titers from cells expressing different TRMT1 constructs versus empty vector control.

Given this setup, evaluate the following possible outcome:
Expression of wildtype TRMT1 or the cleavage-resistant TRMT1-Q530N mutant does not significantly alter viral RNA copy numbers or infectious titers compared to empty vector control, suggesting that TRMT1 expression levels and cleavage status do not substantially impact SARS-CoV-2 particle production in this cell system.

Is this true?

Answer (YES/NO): NO